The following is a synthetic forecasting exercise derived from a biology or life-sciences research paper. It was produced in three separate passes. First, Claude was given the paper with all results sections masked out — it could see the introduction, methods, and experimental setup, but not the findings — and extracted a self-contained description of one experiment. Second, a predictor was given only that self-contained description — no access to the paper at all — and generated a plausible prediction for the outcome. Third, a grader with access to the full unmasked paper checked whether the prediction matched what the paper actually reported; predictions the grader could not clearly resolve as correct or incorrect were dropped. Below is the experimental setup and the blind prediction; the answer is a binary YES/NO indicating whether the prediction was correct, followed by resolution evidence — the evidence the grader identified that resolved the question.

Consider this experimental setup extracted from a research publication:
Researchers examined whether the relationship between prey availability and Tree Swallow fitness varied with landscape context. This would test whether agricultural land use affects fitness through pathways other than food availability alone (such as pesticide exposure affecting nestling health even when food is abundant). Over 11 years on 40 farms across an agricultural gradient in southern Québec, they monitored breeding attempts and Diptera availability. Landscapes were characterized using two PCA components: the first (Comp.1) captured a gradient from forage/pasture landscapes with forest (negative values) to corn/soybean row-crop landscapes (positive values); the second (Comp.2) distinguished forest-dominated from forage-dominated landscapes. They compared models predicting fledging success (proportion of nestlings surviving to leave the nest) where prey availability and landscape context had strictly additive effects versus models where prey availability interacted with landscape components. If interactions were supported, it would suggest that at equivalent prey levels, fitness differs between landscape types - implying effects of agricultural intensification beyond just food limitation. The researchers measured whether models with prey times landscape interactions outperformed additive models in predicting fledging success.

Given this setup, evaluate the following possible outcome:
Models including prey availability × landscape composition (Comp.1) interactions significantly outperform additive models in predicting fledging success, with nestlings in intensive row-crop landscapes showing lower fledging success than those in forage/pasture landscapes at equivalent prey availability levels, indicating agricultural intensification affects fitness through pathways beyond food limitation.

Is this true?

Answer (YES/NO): YES